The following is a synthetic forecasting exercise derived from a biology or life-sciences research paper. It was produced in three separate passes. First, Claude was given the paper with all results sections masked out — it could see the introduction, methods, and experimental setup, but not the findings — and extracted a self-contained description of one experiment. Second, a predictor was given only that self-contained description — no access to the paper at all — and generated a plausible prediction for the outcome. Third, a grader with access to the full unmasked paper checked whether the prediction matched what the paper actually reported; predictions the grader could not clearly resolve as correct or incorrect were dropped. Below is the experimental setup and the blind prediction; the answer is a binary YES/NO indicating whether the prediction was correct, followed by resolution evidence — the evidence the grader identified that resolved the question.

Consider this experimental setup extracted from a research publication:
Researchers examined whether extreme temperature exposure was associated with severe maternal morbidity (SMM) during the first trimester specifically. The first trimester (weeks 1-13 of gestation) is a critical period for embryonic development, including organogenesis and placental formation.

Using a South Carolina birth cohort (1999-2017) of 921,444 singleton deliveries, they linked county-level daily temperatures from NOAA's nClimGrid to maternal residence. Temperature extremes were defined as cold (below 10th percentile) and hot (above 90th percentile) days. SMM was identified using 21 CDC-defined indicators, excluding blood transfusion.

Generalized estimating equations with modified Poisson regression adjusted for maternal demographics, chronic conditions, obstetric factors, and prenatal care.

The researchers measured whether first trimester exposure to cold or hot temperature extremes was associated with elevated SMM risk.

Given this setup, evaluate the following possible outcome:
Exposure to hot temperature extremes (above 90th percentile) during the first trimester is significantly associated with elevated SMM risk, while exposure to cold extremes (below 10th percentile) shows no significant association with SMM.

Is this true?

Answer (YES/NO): NO